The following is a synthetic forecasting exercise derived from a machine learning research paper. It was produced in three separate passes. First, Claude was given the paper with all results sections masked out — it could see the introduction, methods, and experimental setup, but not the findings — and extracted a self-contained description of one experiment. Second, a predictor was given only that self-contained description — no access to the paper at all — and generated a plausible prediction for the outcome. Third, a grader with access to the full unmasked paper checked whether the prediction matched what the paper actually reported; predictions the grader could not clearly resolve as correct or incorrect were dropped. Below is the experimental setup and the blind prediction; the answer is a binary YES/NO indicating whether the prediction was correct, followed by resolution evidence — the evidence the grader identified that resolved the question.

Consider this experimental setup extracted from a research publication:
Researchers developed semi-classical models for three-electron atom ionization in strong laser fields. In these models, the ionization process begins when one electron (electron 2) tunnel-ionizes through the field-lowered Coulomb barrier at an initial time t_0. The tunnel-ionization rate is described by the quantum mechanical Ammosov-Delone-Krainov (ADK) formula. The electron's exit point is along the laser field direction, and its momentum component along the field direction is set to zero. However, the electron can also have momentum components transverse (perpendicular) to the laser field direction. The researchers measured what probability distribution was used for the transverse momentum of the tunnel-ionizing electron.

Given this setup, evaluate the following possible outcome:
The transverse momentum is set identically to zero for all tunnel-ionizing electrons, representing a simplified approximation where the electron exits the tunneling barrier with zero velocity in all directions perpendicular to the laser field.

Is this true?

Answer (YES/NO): NO